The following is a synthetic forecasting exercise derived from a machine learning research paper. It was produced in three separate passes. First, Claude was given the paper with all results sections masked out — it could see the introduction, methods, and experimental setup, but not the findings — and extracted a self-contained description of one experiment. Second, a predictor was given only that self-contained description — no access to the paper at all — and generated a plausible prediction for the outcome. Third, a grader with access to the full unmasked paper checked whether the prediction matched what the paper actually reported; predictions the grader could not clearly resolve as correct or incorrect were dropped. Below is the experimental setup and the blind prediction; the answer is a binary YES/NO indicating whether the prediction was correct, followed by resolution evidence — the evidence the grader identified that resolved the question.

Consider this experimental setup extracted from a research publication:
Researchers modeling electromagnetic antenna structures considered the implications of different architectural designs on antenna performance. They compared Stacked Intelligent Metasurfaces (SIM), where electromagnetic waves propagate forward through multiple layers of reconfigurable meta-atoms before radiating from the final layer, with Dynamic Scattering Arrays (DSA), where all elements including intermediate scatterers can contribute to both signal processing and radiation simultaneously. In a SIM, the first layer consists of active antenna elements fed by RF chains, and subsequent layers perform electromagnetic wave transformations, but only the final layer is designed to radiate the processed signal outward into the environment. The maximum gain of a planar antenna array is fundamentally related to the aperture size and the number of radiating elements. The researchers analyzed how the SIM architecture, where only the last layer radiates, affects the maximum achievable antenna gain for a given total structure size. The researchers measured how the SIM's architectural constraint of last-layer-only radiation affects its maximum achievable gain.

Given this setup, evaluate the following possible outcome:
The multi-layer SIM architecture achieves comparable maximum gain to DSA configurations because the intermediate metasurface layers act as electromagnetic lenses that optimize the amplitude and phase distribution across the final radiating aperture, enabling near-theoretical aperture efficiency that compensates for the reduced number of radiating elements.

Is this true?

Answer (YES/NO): NO